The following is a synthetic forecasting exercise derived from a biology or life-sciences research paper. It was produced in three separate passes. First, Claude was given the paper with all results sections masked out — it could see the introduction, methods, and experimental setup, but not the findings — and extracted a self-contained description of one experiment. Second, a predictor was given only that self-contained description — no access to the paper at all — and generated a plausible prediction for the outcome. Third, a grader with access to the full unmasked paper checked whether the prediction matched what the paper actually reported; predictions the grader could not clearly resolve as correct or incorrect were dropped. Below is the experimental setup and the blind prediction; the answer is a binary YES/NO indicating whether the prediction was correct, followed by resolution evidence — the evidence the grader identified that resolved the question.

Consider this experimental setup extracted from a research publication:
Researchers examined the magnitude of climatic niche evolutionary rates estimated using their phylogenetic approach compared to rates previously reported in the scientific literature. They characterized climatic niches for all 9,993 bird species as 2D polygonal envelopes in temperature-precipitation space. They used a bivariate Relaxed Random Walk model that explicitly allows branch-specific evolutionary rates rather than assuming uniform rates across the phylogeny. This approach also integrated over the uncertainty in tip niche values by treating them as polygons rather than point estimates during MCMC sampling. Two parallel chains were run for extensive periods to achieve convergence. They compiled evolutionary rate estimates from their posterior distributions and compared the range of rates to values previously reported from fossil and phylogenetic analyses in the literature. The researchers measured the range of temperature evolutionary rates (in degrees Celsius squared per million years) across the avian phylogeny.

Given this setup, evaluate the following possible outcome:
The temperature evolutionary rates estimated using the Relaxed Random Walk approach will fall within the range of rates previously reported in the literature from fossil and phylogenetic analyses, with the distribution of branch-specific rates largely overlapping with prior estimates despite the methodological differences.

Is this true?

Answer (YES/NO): NO